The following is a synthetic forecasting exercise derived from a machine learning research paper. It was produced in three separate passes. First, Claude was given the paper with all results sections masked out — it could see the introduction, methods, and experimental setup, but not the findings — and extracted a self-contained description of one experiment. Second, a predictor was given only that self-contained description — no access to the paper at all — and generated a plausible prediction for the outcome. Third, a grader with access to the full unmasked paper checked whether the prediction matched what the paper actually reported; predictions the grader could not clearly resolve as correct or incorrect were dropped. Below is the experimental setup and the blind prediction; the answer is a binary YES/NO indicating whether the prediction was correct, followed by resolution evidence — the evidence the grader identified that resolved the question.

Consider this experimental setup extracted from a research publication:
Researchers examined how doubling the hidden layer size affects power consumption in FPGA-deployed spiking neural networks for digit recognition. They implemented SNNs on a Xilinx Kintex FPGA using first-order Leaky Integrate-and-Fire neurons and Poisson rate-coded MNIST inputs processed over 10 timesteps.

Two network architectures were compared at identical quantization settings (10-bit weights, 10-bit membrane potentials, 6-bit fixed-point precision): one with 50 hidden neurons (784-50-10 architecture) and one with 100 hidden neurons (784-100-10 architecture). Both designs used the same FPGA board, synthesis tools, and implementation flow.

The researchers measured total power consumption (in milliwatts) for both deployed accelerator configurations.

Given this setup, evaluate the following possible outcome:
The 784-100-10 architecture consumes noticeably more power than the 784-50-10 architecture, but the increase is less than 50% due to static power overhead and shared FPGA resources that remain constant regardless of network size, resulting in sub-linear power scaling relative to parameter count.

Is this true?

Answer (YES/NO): YES